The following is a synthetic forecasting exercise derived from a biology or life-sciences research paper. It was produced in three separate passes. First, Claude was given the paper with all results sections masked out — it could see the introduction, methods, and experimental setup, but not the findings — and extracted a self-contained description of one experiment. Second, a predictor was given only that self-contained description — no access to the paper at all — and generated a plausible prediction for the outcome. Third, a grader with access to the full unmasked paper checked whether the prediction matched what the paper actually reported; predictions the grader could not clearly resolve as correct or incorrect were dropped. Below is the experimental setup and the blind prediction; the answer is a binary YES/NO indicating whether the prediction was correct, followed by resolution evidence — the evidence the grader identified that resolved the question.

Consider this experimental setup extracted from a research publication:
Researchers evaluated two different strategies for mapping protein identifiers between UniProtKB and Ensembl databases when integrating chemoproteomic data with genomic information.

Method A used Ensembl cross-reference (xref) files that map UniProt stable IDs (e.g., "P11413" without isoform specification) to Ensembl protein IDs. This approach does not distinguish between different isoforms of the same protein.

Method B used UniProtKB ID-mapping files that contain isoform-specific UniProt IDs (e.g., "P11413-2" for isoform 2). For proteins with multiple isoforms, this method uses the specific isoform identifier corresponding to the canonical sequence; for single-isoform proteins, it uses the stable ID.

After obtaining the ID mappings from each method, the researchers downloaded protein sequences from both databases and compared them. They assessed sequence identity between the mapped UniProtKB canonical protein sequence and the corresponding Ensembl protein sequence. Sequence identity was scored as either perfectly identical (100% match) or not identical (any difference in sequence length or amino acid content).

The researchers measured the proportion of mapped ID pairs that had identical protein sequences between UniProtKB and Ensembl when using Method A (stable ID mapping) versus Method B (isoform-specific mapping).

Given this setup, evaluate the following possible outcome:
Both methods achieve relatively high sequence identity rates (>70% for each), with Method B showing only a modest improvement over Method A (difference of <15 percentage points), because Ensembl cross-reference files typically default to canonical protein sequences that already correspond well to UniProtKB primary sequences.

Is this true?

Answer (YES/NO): NO